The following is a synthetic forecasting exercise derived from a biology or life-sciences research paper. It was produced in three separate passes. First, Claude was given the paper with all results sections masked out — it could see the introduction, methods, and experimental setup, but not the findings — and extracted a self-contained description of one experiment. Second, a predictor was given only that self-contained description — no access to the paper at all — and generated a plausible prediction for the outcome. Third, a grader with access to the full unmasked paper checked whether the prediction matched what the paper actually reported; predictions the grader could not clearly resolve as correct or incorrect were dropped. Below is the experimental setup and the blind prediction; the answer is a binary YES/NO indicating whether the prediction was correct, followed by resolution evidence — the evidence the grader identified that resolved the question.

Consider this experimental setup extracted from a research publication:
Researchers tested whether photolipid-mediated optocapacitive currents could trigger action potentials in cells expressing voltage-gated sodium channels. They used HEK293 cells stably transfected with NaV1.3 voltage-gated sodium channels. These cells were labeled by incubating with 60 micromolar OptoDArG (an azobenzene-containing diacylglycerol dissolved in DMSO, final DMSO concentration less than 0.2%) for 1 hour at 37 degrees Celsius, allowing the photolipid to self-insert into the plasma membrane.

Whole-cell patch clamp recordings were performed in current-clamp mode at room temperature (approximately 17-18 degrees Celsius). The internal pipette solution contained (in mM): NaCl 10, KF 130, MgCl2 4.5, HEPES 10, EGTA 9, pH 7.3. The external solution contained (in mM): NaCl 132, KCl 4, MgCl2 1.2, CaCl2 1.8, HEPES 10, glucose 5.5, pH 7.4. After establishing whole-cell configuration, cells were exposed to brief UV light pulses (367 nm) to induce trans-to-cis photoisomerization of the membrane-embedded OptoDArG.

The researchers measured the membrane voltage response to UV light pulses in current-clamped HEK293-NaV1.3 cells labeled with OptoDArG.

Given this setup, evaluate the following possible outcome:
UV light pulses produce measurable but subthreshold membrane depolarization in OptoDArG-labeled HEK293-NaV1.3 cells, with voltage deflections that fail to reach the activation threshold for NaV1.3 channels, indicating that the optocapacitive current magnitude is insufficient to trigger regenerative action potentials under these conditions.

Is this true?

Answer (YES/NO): NO